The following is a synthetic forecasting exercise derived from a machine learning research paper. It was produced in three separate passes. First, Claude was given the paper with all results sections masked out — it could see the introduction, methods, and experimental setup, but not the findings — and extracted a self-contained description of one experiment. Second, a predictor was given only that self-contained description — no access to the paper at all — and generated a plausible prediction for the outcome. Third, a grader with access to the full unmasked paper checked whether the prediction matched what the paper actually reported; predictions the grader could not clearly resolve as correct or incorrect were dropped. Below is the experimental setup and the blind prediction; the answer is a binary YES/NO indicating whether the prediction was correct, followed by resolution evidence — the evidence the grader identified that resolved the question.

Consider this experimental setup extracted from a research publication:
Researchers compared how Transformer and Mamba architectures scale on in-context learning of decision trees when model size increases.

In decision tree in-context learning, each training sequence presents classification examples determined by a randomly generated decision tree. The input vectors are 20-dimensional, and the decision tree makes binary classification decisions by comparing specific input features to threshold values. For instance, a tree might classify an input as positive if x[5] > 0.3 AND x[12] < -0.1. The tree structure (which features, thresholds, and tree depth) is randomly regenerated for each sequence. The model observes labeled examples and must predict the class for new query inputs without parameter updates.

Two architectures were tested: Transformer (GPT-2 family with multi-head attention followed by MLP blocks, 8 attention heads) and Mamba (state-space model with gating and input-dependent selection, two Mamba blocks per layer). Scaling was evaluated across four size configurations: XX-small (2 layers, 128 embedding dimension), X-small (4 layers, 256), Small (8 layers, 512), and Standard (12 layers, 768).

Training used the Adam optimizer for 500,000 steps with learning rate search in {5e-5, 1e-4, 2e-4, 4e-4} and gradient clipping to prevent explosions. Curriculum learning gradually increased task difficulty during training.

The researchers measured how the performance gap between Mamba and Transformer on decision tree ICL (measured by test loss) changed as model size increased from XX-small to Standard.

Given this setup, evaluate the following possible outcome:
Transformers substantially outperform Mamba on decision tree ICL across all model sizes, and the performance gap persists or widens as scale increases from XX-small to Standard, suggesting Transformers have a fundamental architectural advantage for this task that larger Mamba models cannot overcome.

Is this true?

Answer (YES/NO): YES